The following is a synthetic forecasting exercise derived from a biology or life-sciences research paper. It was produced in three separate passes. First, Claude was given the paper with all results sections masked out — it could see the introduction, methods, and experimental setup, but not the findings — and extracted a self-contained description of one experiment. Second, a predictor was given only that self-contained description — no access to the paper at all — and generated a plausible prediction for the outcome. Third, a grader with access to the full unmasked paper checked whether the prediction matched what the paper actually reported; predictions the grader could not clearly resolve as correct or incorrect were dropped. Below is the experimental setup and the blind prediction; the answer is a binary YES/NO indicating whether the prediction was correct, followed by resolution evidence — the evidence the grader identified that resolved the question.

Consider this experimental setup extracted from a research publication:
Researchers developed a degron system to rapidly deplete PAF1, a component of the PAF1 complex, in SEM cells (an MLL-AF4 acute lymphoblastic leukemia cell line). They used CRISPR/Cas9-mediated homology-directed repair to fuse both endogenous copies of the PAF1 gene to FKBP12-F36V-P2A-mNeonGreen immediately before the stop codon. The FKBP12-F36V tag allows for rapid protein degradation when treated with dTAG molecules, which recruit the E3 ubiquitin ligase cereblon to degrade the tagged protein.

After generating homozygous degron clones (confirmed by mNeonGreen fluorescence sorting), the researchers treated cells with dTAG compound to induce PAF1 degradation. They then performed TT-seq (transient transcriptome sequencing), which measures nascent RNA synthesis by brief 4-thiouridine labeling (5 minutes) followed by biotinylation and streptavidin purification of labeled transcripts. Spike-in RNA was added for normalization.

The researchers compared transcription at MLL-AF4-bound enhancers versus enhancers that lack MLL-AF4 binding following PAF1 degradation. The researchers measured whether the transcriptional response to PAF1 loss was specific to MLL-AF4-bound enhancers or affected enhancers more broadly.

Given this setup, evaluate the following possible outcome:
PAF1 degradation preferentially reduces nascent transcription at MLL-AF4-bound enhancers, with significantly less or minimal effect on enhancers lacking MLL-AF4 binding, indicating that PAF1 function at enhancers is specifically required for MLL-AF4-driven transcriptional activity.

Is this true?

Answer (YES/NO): NO